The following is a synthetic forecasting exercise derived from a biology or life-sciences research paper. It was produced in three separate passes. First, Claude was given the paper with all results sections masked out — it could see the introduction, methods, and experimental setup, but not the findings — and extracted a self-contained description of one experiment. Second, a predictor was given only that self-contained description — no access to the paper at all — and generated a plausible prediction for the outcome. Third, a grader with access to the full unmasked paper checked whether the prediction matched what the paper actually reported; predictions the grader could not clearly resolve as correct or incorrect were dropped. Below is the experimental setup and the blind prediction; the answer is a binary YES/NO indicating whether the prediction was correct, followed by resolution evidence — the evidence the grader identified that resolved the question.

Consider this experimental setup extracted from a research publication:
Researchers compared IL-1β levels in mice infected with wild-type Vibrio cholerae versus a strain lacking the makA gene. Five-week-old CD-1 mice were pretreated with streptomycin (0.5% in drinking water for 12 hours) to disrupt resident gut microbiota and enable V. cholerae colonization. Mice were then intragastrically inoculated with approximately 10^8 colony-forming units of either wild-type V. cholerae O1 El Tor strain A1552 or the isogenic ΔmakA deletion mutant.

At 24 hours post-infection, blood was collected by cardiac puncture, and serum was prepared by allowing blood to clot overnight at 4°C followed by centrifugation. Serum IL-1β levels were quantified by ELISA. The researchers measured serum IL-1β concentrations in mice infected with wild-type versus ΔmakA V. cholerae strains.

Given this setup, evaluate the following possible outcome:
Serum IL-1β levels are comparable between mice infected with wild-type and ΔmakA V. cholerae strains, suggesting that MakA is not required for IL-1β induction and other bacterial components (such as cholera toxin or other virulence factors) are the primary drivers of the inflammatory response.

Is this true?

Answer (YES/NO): YES